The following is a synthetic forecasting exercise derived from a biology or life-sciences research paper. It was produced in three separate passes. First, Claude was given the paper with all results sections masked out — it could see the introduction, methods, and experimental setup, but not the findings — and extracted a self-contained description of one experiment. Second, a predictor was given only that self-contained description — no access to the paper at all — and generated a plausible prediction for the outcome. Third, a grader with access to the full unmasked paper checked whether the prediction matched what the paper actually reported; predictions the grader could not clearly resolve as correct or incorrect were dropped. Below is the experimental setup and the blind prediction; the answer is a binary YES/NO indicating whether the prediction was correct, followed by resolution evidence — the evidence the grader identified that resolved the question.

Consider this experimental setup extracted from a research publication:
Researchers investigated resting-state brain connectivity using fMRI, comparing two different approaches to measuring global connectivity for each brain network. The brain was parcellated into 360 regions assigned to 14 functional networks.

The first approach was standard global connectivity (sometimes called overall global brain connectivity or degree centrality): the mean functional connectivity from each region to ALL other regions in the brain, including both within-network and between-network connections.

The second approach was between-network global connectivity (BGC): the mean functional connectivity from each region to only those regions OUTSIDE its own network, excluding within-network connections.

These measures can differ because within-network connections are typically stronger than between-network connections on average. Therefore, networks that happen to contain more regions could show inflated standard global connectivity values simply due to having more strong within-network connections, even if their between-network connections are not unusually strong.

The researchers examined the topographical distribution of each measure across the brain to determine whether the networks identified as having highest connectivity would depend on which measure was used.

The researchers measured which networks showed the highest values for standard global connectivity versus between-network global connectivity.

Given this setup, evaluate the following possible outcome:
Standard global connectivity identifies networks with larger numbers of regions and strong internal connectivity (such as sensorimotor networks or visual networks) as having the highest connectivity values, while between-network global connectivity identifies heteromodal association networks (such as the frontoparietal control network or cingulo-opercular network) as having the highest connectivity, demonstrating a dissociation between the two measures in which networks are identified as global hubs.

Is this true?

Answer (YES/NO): NO